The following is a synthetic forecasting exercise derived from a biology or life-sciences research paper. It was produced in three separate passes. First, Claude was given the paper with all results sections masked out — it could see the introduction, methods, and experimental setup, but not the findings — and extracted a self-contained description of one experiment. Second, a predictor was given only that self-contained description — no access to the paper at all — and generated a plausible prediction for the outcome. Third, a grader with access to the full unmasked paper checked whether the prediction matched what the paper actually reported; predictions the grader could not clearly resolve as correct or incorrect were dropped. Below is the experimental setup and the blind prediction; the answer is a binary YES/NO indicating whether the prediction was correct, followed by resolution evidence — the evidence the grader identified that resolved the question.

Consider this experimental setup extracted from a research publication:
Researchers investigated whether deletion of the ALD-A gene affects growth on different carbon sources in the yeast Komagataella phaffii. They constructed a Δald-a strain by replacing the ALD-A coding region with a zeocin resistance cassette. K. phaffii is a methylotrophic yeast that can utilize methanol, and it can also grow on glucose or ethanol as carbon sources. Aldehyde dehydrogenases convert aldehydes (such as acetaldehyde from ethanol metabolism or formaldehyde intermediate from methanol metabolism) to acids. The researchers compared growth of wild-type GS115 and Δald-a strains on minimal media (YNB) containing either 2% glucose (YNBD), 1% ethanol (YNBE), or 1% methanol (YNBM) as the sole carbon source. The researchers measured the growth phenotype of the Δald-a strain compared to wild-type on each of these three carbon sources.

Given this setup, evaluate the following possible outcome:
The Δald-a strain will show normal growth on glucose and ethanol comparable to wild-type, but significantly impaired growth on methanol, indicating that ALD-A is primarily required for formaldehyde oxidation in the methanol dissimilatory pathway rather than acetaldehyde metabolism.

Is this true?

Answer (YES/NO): NO